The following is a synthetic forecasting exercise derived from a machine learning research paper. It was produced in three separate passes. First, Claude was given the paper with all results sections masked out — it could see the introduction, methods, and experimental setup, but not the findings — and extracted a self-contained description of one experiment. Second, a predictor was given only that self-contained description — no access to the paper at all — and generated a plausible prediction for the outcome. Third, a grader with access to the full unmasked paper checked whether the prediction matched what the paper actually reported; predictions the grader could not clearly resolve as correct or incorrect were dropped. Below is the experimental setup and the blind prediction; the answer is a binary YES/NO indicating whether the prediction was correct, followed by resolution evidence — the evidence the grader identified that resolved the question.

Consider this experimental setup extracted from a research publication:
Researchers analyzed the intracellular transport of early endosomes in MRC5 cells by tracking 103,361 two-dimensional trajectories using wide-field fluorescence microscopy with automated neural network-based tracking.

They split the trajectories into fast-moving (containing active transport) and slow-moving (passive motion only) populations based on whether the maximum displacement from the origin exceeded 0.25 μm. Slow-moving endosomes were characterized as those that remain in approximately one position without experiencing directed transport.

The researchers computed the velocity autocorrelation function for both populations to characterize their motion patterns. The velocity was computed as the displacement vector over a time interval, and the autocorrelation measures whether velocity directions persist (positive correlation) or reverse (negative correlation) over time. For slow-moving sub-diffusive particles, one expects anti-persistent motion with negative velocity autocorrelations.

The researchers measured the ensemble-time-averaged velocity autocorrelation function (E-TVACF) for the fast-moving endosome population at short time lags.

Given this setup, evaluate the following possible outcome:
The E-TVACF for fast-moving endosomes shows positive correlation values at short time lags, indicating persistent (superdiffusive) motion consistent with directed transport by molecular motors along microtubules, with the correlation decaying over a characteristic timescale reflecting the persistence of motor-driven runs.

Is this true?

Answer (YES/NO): YES